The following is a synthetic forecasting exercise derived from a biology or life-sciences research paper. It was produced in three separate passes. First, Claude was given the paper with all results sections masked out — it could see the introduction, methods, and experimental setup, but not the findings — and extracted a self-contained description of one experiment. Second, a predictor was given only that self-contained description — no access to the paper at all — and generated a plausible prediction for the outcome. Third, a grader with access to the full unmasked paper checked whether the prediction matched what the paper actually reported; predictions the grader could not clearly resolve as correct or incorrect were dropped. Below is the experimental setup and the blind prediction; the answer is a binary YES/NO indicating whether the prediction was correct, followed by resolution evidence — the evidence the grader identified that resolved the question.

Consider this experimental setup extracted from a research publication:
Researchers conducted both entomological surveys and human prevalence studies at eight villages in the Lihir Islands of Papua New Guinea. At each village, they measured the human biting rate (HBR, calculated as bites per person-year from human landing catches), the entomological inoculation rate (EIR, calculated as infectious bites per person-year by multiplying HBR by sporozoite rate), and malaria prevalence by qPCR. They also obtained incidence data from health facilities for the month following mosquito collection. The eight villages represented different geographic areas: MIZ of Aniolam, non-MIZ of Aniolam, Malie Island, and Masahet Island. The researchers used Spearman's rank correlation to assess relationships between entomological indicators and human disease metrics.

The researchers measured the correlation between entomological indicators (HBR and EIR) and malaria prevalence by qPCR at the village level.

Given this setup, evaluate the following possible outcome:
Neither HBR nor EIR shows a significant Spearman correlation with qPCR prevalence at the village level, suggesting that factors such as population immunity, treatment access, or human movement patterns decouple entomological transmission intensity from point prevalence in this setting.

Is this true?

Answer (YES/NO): YES